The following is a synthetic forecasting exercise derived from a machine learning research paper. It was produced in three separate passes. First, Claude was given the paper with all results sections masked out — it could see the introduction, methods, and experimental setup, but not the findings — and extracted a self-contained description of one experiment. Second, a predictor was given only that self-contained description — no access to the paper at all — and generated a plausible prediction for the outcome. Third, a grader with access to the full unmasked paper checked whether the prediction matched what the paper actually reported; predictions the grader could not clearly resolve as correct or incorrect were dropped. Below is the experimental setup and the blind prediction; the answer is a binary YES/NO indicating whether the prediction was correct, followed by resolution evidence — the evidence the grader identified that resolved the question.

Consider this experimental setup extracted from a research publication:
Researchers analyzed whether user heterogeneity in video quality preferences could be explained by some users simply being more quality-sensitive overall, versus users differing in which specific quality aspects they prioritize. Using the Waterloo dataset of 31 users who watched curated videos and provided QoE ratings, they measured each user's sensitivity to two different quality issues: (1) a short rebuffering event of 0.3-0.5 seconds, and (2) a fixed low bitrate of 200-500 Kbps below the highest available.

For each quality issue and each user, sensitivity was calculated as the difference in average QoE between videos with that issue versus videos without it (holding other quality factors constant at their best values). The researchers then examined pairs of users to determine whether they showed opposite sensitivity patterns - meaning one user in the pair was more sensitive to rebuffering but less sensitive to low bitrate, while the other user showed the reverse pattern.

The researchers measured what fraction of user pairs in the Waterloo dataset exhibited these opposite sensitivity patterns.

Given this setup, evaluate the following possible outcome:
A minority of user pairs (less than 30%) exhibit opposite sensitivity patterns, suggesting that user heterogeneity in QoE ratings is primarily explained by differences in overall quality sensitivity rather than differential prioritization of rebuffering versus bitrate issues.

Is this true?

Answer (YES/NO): NO